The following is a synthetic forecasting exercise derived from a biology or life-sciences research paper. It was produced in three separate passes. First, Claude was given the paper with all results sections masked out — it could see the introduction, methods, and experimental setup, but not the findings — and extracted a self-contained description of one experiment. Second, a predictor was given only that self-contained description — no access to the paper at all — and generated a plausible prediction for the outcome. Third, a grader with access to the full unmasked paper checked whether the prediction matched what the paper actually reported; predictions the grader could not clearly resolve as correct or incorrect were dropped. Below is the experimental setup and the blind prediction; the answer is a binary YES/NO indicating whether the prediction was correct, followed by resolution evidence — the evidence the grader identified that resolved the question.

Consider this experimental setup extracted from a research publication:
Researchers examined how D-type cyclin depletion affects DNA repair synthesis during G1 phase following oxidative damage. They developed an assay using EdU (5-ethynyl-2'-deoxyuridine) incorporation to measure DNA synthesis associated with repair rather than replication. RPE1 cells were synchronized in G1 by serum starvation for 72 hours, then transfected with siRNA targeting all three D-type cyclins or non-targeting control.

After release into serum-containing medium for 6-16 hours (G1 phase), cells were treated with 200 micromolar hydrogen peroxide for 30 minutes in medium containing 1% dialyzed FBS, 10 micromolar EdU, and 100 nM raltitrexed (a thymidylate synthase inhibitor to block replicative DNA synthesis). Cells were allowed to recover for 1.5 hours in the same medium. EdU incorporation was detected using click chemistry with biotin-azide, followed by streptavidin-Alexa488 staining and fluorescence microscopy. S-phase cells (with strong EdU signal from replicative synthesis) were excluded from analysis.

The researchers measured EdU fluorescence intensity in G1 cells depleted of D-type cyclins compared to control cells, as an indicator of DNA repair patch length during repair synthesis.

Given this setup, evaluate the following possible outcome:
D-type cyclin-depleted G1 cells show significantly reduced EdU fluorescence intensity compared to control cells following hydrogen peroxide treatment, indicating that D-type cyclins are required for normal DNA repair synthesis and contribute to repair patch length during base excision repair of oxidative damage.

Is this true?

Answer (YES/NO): NO